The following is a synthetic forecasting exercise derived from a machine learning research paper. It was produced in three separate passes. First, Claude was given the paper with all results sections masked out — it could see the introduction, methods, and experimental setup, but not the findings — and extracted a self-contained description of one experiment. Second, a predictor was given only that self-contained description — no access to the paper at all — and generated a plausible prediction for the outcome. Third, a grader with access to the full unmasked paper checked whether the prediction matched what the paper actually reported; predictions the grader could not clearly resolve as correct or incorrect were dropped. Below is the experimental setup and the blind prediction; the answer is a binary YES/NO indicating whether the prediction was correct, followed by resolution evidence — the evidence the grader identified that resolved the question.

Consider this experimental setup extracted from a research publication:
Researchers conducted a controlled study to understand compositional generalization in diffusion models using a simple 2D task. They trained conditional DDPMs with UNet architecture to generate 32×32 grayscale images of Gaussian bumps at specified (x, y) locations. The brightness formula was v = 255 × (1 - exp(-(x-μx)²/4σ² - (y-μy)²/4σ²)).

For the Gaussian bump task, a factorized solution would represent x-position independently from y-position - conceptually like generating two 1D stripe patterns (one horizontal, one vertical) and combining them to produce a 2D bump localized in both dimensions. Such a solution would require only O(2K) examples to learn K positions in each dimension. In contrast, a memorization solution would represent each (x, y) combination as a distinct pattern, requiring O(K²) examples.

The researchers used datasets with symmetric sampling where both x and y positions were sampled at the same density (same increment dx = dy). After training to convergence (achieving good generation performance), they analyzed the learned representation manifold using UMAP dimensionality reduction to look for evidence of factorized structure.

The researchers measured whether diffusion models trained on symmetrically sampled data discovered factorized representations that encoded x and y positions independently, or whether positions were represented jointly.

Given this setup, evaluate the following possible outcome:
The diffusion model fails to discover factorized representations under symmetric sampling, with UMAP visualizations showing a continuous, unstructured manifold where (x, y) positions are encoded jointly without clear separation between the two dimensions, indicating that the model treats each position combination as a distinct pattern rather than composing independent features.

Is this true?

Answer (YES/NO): NO